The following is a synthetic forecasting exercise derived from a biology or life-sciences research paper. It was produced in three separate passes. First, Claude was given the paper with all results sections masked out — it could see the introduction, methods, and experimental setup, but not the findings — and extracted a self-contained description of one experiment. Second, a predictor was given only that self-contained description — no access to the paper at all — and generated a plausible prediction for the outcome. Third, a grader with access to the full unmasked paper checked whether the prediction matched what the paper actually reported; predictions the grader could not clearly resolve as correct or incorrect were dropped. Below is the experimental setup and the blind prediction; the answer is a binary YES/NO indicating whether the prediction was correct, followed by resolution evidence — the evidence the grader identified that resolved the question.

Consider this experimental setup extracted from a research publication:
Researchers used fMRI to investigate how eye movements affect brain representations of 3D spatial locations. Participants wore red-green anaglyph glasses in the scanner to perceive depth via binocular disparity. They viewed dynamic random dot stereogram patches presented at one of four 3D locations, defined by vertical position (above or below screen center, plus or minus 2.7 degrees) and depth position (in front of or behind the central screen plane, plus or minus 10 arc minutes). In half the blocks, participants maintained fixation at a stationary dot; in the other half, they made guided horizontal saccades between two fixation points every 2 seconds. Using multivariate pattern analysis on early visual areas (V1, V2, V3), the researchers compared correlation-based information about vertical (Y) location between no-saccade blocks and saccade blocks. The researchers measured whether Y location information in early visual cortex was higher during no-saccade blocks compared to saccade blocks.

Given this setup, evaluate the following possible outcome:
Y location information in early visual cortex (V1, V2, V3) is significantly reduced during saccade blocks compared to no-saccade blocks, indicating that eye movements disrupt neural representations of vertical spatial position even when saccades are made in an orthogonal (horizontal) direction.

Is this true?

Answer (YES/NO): NO